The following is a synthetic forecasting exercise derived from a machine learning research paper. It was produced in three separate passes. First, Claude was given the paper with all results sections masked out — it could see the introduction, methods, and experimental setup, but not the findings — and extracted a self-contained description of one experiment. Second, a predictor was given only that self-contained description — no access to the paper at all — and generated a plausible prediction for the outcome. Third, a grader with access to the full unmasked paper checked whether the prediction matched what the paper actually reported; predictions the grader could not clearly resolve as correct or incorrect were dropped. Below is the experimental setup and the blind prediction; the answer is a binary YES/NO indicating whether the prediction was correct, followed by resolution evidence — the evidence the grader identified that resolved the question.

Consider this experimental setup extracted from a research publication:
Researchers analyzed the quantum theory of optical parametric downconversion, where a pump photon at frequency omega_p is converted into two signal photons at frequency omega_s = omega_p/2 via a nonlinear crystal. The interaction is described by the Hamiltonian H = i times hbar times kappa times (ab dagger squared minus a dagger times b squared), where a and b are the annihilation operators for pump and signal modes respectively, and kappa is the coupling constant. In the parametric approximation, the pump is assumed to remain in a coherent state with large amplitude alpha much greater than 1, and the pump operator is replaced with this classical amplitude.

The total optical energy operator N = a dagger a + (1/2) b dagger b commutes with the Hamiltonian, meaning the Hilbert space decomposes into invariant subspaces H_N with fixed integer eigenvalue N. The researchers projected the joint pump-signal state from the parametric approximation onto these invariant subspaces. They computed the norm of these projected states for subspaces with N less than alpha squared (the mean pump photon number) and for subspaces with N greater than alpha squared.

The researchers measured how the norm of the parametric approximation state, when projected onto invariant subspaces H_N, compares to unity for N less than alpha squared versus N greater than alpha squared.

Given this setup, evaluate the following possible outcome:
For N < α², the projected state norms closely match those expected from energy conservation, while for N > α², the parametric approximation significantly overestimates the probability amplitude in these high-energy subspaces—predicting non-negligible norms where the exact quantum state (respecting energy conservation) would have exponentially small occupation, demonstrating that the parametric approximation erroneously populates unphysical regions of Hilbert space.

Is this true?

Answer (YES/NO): YES